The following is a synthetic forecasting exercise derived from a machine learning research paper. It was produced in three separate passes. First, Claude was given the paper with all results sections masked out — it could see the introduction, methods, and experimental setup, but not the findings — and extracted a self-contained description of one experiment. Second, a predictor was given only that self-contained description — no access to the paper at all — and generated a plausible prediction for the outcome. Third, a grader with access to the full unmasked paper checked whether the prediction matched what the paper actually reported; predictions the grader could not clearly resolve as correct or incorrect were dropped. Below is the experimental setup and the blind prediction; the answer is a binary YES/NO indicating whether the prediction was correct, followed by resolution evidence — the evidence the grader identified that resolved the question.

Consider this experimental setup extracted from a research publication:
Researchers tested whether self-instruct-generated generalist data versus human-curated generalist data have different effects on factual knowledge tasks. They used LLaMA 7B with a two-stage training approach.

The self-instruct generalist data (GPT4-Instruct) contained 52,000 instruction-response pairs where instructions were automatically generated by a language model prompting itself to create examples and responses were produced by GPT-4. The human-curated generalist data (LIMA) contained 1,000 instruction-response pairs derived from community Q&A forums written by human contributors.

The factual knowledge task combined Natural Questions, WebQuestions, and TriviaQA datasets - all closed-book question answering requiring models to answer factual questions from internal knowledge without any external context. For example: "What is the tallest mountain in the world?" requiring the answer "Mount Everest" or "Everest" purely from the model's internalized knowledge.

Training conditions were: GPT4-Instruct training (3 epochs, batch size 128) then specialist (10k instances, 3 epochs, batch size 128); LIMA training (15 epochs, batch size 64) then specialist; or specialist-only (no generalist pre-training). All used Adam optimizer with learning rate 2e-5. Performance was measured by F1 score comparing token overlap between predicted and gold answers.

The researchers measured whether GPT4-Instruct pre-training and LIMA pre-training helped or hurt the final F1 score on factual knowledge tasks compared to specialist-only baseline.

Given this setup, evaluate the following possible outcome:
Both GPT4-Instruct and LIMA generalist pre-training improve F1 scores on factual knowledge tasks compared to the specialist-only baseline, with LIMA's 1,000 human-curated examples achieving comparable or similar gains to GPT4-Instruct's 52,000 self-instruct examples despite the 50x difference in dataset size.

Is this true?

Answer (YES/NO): NO